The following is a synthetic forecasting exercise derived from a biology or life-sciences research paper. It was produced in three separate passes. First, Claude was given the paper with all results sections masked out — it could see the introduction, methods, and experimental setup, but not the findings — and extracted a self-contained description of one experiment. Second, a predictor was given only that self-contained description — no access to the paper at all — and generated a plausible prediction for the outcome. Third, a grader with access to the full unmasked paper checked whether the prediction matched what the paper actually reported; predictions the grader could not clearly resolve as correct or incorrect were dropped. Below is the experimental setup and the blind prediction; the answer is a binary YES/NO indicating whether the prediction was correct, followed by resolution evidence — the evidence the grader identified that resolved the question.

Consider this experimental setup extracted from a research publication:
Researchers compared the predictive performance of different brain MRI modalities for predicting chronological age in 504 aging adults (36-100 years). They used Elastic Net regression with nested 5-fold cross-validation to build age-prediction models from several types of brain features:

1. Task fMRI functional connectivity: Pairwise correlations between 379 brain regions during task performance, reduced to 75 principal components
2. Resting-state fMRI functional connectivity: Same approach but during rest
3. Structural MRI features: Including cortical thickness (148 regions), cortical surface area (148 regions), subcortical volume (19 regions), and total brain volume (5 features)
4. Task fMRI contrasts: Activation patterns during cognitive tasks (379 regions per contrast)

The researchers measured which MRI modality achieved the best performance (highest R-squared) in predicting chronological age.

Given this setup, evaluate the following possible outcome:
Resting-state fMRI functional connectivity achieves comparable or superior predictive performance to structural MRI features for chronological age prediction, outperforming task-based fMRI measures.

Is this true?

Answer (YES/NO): NO